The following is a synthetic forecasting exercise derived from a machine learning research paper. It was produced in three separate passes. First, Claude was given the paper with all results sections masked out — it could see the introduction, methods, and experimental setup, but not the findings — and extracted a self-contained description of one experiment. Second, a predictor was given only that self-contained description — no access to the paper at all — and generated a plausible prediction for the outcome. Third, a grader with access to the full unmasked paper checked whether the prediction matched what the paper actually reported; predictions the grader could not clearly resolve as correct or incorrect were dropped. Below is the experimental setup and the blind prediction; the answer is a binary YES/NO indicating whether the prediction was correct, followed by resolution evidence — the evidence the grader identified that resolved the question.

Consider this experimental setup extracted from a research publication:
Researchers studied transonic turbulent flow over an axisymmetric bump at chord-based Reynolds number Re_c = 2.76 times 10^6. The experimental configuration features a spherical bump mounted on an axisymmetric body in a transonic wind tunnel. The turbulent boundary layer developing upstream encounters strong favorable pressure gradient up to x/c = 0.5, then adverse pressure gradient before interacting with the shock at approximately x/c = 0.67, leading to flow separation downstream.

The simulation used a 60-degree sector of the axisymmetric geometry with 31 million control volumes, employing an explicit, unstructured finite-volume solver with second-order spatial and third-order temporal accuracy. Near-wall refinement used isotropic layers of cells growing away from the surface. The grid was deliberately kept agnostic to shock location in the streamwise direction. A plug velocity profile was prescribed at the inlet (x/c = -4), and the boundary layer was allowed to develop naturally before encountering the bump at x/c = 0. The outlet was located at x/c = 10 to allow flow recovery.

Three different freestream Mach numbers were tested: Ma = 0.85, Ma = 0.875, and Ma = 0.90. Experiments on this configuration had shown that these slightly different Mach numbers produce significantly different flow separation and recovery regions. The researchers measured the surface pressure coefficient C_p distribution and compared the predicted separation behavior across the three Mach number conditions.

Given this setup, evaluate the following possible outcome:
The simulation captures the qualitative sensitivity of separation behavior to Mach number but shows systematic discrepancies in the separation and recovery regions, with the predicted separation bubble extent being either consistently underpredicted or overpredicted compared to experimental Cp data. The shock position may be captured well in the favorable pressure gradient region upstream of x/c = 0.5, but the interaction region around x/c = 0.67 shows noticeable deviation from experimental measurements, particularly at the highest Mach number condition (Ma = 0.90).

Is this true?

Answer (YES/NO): NO